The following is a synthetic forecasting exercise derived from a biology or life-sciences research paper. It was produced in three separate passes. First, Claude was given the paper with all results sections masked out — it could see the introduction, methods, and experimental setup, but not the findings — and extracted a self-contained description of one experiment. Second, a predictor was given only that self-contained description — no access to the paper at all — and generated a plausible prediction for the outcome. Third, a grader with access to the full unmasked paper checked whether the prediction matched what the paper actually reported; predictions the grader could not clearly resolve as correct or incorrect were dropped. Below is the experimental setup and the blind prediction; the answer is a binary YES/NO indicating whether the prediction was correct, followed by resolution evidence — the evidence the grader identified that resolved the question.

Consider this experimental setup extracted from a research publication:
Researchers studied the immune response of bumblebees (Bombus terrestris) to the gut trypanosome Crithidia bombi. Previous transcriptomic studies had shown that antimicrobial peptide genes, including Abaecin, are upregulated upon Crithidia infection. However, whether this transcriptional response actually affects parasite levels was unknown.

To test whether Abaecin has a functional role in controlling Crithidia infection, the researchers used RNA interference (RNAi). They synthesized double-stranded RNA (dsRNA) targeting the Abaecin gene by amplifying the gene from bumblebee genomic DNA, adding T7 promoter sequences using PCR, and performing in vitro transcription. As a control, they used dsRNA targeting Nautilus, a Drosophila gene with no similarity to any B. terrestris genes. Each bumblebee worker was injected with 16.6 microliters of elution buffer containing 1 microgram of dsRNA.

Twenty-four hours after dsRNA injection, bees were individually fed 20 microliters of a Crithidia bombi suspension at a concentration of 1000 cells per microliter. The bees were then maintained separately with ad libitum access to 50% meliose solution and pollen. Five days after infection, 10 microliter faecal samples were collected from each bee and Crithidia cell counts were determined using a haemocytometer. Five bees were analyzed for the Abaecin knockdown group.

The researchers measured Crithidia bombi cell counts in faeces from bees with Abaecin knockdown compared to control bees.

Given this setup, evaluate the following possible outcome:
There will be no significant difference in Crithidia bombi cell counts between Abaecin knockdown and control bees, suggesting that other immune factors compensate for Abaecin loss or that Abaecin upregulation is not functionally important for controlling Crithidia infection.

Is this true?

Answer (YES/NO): NO